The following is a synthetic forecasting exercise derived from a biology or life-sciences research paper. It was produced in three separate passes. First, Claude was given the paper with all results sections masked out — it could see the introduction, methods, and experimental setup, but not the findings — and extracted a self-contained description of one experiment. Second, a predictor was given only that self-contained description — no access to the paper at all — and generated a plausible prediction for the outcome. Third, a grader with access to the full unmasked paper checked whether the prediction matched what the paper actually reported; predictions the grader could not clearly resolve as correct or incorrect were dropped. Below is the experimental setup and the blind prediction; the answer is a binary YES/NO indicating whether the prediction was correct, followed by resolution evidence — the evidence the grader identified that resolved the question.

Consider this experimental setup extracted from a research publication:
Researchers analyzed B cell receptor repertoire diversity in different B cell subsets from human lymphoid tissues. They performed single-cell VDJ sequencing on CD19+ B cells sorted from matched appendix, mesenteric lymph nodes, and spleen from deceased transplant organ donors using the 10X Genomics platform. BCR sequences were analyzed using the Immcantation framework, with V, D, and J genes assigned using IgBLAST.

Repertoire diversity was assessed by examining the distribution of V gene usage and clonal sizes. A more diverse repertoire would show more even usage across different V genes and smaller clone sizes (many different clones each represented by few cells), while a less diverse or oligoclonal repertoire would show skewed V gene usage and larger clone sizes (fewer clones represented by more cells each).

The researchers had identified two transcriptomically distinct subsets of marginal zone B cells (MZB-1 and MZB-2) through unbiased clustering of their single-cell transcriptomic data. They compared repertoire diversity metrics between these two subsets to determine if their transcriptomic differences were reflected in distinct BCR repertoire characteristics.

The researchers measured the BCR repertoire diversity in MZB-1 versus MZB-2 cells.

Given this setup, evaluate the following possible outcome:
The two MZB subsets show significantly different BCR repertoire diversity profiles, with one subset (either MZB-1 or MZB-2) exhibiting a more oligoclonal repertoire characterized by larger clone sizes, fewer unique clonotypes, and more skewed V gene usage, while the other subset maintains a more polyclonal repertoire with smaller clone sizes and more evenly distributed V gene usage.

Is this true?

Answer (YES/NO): YES